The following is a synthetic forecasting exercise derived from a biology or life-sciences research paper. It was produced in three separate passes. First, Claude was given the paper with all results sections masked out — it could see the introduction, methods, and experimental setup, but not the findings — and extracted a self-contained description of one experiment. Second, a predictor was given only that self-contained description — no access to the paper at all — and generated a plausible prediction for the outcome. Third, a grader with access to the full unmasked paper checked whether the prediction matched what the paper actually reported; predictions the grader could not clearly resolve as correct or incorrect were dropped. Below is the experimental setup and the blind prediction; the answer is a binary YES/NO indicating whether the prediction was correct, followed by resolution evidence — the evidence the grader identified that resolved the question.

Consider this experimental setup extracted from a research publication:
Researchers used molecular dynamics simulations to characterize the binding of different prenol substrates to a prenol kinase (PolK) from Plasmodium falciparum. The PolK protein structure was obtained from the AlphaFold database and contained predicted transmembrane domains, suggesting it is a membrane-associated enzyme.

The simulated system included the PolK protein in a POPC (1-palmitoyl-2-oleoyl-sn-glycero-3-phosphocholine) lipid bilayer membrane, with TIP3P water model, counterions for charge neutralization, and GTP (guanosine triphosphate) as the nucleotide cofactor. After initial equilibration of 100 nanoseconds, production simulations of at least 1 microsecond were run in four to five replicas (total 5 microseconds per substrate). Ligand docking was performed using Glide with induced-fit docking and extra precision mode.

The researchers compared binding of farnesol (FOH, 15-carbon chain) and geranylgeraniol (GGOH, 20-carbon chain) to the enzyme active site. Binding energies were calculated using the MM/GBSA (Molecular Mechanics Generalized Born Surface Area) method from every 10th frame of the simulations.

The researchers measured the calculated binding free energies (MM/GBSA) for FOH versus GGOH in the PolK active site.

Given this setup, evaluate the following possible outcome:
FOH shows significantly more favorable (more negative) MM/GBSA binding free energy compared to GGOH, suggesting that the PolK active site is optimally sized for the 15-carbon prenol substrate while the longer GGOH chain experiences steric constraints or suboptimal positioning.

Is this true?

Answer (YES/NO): NO